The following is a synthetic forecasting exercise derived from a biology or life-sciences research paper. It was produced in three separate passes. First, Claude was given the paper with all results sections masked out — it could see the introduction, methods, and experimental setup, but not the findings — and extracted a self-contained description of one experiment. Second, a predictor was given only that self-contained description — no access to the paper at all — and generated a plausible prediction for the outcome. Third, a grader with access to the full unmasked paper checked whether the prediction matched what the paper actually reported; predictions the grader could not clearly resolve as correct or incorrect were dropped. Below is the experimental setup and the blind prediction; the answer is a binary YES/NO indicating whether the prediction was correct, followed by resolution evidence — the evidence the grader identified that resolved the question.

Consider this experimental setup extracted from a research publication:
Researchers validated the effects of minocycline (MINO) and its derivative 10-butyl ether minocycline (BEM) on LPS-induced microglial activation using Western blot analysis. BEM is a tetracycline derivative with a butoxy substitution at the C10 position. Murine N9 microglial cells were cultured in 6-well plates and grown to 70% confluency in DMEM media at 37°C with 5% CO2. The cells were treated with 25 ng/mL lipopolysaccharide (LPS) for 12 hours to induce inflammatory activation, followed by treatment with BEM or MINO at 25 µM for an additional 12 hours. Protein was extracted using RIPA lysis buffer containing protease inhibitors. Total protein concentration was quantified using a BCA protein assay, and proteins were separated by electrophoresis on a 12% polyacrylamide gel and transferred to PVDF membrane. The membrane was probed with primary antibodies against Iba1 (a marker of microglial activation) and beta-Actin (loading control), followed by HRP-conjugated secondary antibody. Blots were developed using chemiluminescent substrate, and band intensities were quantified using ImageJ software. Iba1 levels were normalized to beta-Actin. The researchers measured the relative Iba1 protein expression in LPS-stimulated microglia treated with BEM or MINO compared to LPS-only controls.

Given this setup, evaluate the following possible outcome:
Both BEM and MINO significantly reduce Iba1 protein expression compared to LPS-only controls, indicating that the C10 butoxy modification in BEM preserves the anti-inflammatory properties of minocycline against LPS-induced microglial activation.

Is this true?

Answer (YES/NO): YES